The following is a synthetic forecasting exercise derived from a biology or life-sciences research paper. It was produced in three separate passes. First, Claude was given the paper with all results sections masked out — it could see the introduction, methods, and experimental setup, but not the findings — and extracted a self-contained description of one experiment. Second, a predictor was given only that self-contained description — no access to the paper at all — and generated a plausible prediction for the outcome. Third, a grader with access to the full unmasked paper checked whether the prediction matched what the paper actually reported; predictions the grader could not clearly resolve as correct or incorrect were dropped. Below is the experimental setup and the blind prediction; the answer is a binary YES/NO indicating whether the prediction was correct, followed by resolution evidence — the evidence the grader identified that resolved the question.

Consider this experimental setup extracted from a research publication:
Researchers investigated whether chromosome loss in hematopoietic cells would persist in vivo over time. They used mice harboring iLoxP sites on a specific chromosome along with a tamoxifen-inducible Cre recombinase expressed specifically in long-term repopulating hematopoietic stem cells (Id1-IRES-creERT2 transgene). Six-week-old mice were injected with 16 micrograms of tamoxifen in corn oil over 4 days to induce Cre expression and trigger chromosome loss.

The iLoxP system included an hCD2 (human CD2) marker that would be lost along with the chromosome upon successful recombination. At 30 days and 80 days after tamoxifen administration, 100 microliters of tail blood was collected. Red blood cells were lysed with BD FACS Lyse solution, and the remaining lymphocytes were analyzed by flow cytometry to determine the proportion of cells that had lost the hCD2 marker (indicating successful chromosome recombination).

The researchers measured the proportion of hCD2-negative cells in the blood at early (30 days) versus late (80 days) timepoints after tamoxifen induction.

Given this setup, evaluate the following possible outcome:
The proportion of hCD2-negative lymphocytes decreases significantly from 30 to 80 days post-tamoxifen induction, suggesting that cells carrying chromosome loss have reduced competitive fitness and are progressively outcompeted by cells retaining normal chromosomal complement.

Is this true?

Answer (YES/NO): YES